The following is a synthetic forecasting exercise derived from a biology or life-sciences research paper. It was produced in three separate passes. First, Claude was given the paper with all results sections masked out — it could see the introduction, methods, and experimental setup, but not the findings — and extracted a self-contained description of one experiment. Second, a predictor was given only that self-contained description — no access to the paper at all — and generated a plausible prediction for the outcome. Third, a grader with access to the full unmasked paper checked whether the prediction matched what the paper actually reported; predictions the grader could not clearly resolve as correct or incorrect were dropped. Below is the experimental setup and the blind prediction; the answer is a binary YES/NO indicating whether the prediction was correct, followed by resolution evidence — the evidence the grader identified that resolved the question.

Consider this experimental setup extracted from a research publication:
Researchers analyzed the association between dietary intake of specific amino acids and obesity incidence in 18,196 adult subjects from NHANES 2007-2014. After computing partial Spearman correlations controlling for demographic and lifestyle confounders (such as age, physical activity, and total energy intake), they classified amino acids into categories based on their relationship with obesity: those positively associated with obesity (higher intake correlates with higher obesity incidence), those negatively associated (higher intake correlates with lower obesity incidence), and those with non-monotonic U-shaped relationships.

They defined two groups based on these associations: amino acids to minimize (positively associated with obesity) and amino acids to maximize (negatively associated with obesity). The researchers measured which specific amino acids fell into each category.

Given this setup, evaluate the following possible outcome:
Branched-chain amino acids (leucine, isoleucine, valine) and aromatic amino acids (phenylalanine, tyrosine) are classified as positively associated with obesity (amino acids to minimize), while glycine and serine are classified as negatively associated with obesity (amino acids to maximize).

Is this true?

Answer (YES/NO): NO